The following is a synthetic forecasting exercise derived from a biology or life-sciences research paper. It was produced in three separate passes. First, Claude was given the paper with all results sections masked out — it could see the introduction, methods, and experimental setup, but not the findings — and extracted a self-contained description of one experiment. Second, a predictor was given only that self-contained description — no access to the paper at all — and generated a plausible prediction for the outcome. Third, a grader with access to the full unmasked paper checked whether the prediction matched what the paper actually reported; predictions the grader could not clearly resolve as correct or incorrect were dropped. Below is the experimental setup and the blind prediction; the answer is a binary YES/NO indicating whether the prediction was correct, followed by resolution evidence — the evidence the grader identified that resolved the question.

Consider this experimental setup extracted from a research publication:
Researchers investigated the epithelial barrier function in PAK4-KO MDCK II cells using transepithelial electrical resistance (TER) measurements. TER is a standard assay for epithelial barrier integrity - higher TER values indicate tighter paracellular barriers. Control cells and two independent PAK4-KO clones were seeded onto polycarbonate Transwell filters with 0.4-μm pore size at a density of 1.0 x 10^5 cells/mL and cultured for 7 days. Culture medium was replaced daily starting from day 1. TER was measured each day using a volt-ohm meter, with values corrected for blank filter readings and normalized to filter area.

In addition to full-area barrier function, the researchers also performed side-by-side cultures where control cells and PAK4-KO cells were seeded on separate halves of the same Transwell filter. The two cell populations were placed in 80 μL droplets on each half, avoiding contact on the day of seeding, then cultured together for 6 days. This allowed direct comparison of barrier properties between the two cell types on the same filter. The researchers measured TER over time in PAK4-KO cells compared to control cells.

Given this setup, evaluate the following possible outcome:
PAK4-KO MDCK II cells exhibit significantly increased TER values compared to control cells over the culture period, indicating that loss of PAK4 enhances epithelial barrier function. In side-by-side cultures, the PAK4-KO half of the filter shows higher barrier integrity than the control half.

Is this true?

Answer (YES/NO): NO